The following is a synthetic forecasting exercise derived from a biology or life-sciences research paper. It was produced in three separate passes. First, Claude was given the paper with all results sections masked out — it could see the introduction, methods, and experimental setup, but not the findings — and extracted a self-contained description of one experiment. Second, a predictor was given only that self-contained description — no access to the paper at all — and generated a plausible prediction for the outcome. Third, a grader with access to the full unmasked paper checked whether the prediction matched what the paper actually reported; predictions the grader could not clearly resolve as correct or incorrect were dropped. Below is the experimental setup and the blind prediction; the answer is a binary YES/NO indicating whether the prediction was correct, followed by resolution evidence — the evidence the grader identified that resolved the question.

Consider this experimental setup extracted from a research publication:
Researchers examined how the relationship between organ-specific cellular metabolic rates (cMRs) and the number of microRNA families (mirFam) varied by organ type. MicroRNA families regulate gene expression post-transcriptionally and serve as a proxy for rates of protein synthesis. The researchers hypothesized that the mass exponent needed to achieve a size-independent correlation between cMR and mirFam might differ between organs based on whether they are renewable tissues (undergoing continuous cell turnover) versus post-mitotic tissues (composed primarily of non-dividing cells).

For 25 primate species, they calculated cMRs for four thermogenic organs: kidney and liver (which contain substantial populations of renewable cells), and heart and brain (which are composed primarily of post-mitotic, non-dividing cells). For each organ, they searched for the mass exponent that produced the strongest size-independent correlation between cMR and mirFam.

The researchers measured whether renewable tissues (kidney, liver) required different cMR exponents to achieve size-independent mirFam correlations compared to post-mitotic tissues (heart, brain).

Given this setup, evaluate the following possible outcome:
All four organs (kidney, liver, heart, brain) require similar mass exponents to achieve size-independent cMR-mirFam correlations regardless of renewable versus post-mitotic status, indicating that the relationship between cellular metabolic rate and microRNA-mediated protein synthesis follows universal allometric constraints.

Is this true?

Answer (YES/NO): NO